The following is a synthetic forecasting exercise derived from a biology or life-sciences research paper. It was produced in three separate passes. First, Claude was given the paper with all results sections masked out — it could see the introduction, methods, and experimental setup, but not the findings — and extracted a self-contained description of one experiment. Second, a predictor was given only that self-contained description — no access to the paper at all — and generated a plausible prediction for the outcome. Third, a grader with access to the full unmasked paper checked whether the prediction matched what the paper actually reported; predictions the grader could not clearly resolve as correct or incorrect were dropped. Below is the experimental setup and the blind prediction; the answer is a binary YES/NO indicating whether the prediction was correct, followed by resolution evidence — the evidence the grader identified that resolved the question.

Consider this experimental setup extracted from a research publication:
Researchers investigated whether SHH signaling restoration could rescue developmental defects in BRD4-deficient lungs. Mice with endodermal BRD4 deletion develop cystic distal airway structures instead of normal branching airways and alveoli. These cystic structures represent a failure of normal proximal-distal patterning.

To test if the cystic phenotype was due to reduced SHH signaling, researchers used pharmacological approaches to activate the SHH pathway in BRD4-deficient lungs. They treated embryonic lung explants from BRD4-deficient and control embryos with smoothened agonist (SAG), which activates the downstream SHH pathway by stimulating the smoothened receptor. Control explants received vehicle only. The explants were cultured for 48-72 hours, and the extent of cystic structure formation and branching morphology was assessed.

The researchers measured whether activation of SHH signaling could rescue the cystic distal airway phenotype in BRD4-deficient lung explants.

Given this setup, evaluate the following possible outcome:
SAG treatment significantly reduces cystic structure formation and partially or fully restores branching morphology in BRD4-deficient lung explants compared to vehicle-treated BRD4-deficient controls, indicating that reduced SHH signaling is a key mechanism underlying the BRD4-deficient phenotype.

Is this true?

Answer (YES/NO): YES